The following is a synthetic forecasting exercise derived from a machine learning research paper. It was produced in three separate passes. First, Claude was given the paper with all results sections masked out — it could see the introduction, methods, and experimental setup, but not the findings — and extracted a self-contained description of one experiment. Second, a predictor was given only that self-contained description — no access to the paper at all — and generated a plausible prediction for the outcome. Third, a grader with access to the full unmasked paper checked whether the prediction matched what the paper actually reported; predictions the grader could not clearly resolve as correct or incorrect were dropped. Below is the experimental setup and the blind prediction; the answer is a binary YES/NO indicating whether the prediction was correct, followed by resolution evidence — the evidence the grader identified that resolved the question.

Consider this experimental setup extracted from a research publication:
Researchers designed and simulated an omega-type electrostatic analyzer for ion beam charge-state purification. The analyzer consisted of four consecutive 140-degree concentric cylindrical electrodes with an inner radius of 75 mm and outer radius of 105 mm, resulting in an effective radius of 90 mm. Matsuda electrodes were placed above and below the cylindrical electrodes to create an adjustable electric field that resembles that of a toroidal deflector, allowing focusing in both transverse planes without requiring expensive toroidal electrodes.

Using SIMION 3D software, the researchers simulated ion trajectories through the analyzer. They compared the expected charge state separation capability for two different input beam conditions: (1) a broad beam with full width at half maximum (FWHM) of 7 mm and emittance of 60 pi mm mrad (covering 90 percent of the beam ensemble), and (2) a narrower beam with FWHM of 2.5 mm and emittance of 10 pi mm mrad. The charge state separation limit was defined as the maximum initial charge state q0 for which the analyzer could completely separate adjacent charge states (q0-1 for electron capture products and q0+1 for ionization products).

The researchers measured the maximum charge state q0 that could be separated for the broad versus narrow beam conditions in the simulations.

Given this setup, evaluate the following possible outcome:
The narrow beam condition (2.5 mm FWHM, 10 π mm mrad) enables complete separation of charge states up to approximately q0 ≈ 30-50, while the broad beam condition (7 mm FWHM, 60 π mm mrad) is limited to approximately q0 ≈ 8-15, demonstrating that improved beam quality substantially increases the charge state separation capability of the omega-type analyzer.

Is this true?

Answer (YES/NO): NO